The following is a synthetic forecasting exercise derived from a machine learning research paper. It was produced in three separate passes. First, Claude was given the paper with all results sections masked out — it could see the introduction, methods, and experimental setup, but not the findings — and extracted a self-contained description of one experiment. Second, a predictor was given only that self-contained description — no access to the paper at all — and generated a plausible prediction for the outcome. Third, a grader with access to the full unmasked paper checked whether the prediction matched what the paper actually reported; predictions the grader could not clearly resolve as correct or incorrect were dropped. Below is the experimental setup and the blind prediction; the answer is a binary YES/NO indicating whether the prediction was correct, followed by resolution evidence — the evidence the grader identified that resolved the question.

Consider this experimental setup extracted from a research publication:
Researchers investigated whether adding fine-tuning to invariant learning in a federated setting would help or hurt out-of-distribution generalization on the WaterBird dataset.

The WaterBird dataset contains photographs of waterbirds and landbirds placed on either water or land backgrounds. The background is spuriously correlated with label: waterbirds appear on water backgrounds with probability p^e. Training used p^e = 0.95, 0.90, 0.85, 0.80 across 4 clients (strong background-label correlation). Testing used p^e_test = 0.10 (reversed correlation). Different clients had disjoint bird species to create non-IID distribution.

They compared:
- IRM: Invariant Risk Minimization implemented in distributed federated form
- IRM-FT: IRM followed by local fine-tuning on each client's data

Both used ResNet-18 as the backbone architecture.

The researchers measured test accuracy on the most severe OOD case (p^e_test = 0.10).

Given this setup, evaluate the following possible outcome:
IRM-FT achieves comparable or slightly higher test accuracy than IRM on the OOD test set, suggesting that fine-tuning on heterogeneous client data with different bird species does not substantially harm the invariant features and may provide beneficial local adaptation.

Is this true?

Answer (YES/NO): NO